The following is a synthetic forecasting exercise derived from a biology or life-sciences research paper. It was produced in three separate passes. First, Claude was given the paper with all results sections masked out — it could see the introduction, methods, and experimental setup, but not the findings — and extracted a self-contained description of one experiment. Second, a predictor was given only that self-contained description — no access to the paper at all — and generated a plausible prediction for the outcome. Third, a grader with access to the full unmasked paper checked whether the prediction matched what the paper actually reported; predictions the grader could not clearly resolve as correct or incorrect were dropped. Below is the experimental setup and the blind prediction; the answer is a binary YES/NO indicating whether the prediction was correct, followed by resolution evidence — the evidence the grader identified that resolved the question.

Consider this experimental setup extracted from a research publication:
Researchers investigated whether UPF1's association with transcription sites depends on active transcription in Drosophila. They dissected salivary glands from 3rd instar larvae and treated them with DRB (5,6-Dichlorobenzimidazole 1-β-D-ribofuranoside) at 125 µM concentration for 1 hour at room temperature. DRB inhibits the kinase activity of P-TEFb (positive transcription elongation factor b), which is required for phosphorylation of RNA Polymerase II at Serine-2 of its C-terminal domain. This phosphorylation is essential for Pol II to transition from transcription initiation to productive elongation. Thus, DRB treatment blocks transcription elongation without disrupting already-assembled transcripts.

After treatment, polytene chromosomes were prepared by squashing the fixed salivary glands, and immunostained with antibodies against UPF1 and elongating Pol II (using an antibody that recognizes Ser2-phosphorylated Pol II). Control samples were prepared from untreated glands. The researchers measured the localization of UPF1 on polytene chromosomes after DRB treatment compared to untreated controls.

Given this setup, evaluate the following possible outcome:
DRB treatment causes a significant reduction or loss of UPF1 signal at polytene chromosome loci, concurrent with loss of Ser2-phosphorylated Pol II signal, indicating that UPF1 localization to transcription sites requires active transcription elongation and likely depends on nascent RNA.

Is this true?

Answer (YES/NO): YES